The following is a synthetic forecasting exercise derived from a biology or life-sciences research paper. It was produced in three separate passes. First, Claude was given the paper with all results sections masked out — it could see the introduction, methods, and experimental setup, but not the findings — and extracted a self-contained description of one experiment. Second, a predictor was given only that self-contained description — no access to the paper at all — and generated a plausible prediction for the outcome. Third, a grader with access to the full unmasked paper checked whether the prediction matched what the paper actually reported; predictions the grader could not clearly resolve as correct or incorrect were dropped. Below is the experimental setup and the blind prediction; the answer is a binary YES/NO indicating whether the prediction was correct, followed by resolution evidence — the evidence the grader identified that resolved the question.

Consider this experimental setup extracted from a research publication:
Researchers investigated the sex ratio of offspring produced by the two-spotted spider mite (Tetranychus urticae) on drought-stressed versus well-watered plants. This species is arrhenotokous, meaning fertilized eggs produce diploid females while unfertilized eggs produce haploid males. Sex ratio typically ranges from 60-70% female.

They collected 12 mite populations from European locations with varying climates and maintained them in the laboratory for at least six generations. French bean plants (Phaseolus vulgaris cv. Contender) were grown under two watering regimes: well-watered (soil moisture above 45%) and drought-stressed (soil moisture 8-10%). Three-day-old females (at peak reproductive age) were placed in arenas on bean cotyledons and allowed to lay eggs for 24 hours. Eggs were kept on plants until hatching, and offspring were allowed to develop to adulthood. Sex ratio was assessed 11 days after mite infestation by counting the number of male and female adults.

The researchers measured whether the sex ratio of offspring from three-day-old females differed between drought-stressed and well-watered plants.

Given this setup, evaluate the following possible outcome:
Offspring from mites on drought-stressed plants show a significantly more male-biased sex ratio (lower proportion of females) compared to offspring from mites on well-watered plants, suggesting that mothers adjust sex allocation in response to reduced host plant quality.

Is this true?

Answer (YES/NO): NO